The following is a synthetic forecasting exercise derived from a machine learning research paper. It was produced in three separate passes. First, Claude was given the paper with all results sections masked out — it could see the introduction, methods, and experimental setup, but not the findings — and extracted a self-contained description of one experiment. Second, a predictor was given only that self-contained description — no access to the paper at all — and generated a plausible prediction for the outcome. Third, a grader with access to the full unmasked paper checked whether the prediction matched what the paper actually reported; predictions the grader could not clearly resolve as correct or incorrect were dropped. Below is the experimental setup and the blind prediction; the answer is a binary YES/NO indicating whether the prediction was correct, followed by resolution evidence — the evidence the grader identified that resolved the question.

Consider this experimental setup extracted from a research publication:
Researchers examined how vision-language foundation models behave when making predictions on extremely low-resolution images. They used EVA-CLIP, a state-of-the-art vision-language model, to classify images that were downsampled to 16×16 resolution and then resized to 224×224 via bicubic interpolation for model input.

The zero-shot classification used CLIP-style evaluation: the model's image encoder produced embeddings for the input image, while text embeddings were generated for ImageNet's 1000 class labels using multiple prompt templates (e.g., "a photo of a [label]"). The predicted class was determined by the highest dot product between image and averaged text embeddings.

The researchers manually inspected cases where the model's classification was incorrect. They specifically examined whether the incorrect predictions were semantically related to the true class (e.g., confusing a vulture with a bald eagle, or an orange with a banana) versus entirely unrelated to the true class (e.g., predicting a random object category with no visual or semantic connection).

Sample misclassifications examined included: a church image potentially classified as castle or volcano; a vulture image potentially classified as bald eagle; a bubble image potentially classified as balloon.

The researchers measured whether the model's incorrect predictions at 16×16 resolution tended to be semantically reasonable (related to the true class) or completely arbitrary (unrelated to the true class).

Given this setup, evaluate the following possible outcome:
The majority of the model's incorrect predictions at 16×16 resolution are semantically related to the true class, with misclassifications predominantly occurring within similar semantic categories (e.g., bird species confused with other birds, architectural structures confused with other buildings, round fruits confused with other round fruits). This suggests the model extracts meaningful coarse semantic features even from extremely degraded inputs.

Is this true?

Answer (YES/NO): YES